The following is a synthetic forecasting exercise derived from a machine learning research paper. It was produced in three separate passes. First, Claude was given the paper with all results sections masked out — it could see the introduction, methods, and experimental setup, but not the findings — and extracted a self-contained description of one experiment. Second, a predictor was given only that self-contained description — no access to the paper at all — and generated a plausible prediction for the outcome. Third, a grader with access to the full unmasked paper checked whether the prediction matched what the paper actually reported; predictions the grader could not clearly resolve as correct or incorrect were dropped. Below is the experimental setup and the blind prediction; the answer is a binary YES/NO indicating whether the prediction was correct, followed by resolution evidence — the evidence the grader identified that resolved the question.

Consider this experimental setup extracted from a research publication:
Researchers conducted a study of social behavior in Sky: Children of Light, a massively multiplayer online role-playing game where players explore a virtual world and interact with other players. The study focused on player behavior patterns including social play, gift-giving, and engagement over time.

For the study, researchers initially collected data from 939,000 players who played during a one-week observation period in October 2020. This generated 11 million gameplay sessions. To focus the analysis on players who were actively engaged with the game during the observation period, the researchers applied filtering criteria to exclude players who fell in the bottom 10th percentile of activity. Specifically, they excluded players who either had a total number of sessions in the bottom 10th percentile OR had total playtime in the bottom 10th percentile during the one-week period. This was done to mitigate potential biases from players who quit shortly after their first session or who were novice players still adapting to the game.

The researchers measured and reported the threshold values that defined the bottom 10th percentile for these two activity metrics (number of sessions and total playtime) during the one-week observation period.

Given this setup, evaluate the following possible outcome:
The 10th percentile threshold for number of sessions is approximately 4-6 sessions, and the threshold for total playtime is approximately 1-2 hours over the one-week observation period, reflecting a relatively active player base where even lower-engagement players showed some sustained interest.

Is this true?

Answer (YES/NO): NO